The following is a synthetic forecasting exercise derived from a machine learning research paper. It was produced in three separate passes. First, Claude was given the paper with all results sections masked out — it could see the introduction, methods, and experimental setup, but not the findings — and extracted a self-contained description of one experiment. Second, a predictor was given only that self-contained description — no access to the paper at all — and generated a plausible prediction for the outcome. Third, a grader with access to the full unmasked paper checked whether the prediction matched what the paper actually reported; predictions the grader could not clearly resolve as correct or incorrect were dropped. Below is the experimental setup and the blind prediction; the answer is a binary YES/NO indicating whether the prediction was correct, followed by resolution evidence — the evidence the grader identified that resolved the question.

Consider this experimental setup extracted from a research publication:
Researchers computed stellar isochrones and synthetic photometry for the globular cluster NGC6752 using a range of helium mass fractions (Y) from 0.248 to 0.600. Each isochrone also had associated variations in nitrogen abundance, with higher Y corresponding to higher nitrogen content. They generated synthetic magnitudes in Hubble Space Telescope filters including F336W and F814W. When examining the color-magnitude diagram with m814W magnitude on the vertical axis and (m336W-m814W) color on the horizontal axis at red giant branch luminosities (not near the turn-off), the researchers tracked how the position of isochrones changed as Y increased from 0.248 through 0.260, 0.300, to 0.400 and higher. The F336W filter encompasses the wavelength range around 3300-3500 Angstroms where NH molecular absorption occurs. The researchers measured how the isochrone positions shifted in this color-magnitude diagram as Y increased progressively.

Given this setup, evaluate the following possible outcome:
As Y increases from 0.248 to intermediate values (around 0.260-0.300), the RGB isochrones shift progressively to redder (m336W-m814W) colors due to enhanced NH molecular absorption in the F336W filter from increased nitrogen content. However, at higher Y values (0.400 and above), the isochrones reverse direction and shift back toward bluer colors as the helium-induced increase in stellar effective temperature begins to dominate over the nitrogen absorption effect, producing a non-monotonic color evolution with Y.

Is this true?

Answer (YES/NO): NO